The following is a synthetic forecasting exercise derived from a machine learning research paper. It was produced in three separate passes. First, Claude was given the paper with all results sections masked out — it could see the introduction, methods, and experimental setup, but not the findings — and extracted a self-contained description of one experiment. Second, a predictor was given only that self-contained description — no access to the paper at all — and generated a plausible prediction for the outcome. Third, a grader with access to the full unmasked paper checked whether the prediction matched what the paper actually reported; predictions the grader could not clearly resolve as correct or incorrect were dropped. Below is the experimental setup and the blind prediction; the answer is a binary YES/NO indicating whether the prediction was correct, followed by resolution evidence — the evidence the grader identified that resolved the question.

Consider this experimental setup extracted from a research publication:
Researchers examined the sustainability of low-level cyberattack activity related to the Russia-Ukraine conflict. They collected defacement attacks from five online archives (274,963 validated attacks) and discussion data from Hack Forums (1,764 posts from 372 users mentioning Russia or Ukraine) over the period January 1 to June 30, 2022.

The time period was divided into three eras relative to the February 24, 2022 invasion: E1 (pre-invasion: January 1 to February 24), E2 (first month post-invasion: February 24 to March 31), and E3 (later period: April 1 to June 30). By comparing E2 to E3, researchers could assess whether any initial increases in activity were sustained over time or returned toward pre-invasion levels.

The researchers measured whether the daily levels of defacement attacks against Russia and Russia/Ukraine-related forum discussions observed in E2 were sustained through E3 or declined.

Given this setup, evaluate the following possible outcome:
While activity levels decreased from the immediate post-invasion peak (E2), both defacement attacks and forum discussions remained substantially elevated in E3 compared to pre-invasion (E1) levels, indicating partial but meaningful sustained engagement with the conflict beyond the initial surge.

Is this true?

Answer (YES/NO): NO